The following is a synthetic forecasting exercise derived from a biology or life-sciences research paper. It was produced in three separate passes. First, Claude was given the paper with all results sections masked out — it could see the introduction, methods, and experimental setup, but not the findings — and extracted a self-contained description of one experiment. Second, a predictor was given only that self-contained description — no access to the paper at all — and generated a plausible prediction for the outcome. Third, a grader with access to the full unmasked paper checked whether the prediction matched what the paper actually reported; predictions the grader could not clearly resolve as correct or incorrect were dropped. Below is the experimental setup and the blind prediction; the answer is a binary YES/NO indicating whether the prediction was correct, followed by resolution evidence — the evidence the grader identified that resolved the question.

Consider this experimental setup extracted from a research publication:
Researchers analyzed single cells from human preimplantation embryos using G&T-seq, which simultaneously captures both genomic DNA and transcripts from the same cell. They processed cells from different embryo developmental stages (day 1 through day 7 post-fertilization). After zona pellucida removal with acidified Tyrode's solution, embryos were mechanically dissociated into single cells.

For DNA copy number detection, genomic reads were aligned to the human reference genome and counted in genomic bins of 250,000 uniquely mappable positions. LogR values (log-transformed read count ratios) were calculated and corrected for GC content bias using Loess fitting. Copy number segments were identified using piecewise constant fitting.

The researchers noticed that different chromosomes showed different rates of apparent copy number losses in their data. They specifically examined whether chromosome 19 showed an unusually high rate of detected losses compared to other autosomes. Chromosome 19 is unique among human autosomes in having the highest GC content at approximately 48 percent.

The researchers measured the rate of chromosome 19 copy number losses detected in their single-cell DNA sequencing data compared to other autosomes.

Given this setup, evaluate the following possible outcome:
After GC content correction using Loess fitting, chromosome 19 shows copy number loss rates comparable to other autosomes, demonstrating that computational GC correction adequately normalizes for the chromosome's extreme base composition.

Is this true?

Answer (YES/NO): NO